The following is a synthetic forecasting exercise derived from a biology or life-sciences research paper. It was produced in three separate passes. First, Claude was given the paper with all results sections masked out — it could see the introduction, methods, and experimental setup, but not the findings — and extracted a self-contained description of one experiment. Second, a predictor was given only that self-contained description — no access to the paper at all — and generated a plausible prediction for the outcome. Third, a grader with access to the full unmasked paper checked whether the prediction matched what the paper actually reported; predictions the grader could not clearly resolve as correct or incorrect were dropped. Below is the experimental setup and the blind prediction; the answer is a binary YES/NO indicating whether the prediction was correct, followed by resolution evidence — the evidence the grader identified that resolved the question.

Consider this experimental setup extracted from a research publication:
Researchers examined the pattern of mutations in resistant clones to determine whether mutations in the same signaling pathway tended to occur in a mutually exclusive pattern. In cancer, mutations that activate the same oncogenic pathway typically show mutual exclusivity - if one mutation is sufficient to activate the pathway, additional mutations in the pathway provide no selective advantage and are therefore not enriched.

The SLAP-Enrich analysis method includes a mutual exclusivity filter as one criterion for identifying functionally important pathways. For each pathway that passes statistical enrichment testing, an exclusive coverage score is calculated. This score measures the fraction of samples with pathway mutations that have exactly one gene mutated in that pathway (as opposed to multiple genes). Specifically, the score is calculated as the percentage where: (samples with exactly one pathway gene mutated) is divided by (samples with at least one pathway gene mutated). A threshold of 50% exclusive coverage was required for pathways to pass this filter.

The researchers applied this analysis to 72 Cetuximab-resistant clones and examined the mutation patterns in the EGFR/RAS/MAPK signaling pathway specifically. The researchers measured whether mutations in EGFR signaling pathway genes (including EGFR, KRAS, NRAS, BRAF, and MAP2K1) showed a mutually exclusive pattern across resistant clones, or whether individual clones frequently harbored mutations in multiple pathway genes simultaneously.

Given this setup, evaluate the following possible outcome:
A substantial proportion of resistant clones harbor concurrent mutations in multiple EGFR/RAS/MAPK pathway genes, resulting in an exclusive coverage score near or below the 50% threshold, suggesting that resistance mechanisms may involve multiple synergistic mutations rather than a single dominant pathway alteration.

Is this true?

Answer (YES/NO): NO